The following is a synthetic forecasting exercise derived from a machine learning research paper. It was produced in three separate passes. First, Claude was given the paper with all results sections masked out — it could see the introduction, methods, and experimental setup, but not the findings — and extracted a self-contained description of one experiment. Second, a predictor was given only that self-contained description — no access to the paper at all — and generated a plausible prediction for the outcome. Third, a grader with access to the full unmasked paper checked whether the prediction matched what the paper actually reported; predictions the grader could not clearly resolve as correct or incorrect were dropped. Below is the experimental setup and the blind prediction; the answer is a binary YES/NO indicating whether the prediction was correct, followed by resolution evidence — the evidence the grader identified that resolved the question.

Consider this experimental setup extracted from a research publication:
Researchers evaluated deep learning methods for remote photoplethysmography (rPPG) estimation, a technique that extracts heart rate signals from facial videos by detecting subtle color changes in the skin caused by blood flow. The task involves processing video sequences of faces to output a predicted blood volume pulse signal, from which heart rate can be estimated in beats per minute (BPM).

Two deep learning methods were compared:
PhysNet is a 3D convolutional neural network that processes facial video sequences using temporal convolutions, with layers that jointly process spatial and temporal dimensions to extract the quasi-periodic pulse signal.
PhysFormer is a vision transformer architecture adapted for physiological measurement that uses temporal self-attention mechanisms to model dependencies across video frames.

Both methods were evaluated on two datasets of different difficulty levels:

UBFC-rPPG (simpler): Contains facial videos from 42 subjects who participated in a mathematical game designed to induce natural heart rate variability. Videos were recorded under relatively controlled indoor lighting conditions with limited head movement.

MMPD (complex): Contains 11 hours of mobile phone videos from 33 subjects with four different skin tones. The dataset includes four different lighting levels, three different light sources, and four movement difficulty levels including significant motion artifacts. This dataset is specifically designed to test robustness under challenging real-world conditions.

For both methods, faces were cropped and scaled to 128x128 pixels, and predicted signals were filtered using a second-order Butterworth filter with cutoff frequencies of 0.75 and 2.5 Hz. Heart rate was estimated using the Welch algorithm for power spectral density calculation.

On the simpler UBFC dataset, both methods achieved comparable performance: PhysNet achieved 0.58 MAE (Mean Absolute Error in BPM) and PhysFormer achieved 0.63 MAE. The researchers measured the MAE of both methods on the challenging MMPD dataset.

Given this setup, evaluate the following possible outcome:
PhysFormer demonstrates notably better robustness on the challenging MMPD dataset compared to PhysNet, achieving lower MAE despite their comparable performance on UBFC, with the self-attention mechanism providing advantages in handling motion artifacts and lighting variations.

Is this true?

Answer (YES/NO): NO